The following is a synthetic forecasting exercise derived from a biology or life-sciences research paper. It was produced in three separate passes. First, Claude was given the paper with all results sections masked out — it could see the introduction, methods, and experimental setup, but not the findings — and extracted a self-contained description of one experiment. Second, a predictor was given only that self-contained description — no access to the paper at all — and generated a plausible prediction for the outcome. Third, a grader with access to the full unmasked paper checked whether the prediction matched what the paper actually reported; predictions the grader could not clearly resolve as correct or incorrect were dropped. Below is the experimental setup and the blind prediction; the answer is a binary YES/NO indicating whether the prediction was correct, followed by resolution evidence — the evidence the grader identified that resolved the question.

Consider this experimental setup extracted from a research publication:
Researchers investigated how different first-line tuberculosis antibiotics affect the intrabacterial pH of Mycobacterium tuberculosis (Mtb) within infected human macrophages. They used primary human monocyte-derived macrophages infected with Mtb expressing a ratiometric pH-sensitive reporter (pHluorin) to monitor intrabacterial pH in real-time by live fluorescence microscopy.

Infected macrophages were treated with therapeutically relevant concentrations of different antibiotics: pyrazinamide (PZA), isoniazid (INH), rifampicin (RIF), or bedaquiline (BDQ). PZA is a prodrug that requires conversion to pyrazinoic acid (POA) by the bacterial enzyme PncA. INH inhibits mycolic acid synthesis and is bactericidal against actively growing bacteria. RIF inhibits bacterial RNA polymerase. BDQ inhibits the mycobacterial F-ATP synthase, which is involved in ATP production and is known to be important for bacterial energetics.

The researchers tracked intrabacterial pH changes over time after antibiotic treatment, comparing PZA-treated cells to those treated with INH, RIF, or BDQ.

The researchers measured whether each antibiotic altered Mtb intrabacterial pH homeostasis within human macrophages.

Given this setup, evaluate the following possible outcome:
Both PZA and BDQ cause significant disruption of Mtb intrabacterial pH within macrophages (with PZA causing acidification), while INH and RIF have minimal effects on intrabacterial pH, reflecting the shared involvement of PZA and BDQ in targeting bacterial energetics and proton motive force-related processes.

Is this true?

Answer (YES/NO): NO